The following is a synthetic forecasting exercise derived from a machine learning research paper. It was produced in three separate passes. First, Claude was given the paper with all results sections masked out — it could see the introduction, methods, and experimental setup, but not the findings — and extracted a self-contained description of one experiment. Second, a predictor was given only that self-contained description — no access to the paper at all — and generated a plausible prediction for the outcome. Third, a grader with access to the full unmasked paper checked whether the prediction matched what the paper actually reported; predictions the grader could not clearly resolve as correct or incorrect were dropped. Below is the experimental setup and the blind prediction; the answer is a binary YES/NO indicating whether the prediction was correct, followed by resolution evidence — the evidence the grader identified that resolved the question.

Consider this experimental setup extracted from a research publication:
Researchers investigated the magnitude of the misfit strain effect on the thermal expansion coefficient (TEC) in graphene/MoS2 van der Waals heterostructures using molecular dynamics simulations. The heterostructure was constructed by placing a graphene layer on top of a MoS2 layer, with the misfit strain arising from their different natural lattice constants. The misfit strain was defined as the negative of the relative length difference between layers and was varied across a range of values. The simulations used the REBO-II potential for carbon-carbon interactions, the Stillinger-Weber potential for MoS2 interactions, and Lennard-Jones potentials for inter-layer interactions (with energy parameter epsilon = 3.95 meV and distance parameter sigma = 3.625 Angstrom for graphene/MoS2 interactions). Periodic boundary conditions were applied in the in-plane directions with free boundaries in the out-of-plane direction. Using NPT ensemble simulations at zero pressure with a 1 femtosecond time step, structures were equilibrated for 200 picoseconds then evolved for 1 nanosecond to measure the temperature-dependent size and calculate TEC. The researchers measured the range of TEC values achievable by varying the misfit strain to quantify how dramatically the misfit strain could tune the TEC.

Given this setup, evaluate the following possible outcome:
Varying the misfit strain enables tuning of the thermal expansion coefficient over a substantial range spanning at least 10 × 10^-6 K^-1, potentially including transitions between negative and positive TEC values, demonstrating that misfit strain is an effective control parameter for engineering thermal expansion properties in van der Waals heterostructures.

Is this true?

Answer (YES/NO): NO